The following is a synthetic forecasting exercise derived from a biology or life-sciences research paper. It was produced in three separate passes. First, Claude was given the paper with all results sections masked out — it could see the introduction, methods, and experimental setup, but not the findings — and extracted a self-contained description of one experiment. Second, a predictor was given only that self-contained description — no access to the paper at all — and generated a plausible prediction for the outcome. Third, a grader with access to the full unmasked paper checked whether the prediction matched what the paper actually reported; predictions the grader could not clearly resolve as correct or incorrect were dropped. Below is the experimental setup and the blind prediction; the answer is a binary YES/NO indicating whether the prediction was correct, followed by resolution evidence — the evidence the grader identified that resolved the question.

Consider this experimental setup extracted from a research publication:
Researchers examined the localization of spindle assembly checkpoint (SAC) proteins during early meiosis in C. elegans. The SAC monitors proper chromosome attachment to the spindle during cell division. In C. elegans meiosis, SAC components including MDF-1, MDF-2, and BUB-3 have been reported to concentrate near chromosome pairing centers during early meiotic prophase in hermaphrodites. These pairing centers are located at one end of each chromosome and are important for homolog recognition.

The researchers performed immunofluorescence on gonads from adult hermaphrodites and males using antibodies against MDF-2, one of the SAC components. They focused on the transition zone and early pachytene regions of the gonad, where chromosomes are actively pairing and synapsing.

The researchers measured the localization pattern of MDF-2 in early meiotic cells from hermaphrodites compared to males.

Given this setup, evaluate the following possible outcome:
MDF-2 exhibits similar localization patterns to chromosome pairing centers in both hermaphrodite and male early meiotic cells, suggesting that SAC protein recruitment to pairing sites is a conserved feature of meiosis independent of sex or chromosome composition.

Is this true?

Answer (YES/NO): NO